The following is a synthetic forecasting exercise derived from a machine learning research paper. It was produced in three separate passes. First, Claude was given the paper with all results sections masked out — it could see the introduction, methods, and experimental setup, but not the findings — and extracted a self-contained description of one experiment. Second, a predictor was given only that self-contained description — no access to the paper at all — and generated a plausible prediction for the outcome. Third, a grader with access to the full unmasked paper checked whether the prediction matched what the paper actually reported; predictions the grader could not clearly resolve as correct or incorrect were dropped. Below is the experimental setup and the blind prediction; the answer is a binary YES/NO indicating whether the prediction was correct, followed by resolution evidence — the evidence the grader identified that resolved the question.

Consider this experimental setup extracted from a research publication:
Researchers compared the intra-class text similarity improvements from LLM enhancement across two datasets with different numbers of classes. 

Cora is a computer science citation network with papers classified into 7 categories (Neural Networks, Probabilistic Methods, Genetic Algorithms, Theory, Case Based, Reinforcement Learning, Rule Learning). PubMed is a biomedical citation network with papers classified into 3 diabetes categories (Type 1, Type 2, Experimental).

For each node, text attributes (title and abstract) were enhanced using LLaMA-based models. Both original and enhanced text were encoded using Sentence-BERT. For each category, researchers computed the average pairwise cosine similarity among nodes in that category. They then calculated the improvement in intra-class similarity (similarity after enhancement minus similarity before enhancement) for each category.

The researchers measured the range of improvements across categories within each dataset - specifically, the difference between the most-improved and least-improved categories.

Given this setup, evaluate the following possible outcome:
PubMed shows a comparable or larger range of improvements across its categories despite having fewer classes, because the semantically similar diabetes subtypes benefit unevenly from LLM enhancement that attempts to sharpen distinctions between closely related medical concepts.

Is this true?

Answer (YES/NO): YES